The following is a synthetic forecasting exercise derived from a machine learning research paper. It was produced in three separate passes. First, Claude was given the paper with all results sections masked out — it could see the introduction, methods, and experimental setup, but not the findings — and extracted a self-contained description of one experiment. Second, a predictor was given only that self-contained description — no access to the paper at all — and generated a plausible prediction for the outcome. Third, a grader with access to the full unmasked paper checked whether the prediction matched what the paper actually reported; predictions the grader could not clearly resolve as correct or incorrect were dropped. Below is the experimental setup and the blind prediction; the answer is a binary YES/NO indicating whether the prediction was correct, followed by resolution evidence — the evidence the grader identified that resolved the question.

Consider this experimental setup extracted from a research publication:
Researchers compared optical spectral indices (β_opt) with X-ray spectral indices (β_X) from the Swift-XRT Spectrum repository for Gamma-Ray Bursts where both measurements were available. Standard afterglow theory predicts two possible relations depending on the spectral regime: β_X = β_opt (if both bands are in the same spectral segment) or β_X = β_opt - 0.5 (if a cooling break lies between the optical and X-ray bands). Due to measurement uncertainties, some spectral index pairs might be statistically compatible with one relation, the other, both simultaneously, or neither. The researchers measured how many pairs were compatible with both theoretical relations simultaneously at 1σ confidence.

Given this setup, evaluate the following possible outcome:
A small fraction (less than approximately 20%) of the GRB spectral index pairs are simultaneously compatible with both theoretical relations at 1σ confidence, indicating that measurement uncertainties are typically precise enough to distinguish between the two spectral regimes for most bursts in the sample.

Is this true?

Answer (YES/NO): NO